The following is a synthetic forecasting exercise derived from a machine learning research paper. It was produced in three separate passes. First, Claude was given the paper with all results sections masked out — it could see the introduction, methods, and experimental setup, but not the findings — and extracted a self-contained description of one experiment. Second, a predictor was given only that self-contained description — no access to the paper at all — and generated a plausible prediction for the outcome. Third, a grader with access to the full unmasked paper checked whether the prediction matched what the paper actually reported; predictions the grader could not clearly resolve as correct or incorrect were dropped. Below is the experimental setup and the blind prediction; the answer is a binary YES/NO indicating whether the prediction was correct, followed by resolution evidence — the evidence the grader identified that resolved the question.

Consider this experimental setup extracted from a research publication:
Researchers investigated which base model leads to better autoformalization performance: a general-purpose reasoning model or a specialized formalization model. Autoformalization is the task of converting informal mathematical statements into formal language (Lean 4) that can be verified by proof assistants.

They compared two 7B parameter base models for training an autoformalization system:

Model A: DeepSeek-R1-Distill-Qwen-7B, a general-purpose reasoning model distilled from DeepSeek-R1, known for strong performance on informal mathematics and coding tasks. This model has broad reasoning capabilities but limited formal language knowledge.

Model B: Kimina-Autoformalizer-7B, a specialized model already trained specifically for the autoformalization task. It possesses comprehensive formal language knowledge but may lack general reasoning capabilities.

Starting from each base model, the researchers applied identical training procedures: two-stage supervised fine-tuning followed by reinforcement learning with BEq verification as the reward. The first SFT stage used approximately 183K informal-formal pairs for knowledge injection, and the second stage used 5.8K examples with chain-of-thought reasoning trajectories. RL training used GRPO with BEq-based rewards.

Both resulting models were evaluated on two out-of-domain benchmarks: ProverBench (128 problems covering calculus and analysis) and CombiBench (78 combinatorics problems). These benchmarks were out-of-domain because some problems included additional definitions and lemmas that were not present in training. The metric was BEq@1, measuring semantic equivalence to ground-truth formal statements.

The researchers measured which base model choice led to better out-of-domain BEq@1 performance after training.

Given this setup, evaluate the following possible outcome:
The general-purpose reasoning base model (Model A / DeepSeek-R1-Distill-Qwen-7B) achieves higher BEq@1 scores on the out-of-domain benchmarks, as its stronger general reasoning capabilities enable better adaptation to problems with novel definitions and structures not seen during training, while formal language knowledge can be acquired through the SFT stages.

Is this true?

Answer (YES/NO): YES